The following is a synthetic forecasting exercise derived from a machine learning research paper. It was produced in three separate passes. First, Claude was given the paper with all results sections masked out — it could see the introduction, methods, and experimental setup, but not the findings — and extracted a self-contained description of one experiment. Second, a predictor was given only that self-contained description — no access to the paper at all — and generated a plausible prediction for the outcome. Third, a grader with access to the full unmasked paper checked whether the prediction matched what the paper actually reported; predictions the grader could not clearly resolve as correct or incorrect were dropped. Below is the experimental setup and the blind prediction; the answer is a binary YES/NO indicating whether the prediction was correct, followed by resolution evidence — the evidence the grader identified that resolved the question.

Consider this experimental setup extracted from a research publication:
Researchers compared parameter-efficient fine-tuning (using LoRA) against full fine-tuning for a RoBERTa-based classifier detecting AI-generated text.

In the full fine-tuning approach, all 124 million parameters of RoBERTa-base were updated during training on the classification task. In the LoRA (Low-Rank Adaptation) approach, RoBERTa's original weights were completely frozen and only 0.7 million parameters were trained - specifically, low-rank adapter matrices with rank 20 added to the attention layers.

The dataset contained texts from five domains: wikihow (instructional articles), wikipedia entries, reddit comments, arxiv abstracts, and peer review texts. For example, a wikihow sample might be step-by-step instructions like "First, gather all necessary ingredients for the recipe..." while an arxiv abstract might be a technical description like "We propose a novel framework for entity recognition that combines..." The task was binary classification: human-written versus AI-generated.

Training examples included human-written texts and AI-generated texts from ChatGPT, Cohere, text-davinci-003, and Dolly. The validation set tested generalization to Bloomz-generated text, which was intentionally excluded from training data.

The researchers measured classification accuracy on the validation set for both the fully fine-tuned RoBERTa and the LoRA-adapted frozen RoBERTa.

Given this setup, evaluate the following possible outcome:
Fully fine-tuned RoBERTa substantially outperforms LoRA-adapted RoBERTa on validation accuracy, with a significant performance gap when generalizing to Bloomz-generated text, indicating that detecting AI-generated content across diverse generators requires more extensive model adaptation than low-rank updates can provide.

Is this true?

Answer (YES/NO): NO